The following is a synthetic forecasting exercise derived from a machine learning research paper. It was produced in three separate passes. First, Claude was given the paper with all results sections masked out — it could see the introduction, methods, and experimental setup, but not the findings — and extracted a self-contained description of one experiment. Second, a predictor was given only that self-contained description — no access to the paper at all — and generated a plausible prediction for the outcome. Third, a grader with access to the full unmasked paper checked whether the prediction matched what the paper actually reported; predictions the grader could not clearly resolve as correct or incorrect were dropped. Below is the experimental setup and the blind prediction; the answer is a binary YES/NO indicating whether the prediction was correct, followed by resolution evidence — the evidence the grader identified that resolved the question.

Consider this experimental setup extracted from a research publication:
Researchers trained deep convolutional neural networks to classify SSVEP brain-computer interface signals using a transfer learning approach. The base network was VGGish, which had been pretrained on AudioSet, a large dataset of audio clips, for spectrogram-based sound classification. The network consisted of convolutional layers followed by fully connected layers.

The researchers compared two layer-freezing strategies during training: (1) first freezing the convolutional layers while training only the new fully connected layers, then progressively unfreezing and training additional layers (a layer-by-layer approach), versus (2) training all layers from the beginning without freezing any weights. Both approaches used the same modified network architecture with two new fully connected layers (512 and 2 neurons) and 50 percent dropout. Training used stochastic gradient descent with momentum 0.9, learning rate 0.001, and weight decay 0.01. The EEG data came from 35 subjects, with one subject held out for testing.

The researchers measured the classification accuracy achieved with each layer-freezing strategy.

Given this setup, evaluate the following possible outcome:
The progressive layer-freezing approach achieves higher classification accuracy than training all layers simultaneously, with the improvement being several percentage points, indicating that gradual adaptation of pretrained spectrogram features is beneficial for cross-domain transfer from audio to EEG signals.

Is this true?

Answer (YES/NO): NO